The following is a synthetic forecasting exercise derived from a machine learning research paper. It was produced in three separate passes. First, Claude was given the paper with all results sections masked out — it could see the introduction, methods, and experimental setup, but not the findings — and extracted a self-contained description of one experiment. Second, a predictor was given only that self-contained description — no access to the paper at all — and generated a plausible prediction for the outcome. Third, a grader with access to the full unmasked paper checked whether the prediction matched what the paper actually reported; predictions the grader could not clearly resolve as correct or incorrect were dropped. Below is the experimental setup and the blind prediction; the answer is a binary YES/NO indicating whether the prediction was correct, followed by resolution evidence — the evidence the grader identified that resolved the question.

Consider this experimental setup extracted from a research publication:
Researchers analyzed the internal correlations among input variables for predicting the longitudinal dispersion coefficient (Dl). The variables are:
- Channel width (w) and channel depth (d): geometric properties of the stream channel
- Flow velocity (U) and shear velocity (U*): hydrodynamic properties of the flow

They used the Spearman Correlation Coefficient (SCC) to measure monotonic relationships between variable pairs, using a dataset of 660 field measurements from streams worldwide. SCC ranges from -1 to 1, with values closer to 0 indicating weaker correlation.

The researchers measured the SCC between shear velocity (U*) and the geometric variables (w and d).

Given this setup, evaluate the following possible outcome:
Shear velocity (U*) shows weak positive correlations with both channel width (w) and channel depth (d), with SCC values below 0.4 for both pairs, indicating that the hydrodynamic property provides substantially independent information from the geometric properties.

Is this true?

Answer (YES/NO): YES